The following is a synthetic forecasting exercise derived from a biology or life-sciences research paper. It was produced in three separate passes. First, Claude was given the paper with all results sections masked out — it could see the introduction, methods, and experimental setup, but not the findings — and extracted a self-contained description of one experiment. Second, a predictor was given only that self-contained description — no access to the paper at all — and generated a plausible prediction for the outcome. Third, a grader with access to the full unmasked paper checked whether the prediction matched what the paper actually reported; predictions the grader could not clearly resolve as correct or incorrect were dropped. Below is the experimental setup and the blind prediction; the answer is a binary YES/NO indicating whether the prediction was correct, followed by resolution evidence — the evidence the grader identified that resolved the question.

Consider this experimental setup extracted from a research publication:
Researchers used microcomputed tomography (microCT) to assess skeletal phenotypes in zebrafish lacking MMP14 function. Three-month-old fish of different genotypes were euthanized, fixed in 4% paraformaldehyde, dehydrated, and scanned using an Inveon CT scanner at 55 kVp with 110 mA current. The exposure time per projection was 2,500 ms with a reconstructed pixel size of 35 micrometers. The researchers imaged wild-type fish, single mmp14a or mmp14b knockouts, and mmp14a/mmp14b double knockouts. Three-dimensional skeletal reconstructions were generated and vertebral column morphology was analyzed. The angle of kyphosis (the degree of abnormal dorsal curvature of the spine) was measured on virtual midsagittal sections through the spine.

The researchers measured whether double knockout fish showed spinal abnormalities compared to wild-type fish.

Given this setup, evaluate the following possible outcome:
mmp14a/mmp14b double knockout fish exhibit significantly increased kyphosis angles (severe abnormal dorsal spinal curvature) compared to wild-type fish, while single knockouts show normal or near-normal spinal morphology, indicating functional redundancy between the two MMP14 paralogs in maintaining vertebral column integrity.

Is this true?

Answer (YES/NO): YES